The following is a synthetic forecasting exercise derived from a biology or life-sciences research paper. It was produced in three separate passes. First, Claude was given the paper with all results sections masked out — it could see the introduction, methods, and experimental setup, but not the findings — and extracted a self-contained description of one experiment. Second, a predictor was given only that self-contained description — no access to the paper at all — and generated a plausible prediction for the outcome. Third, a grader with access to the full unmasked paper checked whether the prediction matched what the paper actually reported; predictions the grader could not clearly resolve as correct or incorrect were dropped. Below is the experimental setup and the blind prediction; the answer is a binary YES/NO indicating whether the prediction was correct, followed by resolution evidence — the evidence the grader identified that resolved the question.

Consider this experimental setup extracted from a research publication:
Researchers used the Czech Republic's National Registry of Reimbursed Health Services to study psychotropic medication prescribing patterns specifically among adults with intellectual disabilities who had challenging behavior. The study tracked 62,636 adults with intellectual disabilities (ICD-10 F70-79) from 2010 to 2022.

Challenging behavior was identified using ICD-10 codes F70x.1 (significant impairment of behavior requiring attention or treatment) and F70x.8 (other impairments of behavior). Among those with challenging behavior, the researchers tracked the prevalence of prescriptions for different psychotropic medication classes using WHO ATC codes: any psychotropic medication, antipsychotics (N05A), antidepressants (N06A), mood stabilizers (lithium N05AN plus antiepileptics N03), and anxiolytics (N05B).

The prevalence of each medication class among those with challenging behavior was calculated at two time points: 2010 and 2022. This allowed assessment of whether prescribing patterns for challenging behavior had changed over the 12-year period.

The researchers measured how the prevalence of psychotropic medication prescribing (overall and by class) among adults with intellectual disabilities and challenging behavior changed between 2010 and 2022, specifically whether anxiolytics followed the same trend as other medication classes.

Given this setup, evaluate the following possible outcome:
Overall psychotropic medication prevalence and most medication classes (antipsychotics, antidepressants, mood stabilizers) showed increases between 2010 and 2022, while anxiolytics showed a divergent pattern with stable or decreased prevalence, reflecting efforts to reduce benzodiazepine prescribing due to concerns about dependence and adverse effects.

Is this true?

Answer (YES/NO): YES